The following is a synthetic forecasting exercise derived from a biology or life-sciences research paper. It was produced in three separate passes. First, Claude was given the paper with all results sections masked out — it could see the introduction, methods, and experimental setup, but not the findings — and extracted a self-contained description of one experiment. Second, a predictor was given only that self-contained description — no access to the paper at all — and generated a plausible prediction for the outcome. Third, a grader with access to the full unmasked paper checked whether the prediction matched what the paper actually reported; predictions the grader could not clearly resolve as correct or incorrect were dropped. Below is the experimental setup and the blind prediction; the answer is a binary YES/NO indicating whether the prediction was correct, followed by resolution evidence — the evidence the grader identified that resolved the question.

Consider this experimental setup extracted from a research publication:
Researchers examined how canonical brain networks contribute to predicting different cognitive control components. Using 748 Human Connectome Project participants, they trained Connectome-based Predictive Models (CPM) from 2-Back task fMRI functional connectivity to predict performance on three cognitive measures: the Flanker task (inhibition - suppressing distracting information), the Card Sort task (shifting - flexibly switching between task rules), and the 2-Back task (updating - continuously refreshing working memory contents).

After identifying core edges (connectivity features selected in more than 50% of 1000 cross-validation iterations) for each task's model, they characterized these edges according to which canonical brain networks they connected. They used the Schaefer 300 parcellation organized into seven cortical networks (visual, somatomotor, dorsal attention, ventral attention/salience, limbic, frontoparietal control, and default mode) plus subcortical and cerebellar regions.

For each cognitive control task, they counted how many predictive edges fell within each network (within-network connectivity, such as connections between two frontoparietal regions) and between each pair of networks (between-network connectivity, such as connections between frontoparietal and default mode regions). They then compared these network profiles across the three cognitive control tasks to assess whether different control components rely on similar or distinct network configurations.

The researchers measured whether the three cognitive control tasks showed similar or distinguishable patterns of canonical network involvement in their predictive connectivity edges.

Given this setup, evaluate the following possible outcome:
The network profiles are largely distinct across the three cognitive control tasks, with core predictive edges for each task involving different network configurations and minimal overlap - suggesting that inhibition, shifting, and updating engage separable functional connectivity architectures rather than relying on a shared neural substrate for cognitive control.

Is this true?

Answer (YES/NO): NO